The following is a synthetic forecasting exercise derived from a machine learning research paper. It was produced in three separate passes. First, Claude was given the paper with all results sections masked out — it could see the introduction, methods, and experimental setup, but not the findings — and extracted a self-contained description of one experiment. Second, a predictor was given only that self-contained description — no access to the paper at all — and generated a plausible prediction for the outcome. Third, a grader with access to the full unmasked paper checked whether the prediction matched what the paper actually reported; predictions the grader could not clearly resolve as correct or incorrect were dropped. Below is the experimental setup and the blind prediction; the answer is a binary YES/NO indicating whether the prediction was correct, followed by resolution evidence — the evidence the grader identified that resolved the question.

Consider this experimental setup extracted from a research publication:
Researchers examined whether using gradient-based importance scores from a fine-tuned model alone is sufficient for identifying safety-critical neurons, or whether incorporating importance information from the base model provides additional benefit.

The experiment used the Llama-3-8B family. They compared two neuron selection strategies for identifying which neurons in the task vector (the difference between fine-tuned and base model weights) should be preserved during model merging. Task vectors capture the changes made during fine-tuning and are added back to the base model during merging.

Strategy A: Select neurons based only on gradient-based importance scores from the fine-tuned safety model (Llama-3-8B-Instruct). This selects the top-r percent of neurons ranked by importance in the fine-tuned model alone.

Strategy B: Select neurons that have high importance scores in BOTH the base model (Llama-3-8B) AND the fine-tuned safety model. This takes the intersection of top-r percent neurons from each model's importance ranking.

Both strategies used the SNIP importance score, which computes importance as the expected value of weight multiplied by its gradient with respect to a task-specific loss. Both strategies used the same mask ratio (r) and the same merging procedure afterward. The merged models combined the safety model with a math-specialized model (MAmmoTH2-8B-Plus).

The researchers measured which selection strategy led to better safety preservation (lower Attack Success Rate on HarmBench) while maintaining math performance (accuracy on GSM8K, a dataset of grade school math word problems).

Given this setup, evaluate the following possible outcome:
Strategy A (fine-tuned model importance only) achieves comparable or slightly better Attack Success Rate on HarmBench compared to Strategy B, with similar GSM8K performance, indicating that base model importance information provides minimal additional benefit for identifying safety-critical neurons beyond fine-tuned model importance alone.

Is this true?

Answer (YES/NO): NO